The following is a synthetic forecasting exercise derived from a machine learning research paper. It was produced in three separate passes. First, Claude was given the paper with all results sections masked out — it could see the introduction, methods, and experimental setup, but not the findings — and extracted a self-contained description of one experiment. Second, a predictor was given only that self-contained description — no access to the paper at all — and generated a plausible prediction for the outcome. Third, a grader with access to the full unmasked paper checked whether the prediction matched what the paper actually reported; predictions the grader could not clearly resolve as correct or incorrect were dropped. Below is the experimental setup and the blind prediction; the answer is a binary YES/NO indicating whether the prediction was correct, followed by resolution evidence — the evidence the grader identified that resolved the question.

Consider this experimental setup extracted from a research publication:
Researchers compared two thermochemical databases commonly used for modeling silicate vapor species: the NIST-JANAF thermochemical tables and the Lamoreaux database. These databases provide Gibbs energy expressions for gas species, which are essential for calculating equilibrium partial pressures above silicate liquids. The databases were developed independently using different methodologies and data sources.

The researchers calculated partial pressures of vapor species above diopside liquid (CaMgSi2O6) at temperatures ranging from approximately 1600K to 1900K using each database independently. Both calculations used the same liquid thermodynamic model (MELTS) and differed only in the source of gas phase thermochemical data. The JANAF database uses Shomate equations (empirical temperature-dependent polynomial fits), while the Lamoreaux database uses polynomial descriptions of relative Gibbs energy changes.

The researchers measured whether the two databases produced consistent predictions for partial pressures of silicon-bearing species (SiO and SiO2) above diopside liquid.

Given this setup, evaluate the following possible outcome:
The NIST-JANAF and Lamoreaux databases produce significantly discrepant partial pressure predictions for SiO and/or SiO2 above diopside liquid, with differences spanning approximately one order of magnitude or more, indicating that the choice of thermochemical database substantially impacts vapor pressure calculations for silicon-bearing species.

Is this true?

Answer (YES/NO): NO